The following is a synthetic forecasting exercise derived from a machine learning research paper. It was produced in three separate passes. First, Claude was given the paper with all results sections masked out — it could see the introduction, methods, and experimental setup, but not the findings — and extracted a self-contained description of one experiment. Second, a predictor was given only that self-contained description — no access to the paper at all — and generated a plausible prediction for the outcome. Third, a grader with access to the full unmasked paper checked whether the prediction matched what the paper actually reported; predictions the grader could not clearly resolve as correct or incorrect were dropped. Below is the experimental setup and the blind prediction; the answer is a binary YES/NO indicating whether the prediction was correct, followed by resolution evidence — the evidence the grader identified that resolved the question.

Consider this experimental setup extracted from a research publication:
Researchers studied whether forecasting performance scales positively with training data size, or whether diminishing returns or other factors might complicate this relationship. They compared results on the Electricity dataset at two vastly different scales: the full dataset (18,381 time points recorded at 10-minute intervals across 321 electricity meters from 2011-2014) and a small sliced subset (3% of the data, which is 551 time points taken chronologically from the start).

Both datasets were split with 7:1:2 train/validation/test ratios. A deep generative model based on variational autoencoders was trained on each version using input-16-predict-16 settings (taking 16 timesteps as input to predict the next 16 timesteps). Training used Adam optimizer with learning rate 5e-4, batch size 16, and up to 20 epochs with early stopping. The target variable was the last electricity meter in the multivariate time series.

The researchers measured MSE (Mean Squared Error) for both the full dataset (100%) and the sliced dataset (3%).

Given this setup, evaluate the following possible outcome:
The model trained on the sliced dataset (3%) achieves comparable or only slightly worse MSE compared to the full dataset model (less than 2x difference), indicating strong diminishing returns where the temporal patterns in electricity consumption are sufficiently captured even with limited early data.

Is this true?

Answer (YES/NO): NO